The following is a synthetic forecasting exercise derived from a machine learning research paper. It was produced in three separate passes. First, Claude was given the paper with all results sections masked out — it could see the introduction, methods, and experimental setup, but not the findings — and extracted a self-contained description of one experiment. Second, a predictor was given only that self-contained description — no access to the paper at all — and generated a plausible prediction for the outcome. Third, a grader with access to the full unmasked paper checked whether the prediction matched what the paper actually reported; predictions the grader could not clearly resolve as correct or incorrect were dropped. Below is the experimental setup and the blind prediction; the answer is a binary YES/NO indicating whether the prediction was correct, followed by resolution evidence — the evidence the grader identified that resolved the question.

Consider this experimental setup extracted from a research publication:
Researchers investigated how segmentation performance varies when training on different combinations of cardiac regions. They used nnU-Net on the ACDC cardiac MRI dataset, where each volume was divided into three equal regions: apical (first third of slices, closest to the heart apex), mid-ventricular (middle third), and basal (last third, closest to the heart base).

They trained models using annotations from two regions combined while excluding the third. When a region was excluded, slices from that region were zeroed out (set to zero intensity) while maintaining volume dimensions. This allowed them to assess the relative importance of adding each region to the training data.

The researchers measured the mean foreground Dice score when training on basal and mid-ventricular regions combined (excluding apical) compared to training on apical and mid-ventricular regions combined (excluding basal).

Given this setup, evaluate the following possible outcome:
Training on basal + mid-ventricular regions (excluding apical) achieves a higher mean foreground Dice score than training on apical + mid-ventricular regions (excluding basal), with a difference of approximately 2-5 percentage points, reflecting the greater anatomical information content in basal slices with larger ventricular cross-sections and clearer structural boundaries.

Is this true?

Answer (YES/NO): NO